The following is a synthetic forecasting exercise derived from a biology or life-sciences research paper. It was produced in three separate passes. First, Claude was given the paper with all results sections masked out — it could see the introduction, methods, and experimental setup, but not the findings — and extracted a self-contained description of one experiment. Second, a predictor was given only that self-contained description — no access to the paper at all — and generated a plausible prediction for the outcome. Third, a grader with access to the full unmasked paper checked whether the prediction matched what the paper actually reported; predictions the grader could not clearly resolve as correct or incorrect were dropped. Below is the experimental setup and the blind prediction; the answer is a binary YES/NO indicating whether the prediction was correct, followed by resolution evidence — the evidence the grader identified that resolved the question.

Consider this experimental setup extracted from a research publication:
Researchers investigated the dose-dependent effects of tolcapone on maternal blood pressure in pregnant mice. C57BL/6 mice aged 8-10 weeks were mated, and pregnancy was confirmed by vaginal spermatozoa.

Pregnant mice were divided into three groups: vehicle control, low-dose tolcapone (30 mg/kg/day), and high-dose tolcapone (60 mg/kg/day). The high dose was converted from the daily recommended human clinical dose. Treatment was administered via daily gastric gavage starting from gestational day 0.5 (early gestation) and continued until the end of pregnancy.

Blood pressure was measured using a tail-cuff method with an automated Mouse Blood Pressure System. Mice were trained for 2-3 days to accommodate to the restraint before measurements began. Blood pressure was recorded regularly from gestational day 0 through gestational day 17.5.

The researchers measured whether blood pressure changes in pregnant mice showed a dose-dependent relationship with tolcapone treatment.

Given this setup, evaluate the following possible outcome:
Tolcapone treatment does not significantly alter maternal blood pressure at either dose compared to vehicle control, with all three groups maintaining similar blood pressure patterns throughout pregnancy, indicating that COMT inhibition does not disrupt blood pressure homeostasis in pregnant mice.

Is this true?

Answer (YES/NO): NO